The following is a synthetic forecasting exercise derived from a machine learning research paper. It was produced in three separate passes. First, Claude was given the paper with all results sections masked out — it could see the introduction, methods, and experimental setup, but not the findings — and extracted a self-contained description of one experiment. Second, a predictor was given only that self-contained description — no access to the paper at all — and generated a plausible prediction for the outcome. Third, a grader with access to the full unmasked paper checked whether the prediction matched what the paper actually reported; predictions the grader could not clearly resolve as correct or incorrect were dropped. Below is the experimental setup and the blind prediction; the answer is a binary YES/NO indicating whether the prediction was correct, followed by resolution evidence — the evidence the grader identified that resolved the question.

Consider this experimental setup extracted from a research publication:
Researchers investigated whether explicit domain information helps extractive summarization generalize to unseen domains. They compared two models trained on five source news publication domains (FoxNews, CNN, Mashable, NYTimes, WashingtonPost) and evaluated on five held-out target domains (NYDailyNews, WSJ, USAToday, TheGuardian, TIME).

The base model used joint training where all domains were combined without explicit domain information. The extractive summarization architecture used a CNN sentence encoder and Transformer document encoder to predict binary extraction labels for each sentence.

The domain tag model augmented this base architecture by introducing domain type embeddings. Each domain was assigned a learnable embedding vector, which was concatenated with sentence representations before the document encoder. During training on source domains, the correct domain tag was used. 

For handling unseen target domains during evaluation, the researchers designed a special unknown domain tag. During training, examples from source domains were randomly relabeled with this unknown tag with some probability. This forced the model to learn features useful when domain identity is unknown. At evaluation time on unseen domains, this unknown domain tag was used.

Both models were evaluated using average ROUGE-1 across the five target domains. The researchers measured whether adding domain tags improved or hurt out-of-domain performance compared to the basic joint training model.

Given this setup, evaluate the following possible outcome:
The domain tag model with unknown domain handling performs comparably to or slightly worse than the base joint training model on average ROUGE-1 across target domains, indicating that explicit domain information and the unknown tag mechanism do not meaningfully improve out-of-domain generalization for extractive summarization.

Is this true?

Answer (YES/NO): NO